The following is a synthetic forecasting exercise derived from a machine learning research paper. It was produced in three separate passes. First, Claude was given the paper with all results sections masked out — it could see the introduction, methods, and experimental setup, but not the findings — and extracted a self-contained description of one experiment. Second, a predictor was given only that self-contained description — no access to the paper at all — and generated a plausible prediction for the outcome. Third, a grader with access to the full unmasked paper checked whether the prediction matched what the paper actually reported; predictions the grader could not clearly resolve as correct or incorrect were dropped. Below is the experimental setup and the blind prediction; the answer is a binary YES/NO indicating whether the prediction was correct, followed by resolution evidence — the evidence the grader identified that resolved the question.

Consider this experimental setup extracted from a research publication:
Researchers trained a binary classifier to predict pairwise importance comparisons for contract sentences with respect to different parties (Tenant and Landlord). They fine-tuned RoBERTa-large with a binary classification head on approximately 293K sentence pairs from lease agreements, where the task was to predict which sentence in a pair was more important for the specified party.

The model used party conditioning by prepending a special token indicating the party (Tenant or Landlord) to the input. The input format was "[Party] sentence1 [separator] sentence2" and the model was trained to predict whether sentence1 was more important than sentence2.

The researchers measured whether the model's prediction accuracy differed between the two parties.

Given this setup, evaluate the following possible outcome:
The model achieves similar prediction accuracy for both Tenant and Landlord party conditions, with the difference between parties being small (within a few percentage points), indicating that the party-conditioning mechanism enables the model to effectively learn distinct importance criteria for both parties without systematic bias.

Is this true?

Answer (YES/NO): NO